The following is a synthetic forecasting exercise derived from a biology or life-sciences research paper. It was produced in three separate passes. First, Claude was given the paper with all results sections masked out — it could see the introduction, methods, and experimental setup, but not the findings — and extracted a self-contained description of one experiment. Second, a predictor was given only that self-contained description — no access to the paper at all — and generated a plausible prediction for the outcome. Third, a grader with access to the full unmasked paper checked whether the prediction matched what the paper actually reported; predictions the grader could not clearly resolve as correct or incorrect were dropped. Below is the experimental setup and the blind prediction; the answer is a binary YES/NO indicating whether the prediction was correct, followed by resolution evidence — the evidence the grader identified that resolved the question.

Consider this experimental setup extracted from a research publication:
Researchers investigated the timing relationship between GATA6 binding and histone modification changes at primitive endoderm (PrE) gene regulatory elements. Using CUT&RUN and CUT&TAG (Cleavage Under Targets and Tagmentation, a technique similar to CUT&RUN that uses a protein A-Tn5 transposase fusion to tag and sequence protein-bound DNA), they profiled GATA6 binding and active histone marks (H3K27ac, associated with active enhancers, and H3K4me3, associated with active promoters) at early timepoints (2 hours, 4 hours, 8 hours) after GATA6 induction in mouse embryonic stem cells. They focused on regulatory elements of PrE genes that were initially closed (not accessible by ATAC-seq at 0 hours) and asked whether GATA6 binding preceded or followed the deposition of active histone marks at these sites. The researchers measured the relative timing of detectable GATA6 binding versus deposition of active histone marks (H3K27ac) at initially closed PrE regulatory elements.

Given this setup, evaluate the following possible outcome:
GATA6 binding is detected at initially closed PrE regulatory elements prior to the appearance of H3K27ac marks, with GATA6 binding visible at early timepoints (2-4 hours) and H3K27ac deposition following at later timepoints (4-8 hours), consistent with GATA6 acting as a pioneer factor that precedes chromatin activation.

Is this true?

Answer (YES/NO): YES